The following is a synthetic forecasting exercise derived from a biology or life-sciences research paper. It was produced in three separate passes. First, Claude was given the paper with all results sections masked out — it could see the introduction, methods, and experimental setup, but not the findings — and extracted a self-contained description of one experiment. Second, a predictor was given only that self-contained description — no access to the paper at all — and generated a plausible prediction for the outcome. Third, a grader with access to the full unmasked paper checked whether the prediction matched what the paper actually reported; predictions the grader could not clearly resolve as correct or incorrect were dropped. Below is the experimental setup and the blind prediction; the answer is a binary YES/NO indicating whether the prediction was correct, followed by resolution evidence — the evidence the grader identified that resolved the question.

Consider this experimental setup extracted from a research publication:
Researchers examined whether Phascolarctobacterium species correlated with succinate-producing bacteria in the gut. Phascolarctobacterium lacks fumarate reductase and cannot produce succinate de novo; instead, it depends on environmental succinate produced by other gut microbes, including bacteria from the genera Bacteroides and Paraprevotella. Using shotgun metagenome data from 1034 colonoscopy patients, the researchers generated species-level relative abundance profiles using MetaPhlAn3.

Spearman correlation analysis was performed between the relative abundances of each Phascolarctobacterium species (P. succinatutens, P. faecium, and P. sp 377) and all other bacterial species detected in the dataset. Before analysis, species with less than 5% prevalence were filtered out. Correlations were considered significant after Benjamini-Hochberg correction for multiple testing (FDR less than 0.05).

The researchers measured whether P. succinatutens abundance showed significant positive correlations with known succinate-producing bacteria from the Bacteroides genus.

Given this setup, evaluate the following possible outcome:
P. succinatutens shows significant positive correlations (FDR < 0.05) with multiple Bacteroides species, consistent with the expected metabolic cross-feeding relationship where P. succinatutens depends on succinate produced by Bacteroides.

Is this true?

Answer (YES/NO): NO